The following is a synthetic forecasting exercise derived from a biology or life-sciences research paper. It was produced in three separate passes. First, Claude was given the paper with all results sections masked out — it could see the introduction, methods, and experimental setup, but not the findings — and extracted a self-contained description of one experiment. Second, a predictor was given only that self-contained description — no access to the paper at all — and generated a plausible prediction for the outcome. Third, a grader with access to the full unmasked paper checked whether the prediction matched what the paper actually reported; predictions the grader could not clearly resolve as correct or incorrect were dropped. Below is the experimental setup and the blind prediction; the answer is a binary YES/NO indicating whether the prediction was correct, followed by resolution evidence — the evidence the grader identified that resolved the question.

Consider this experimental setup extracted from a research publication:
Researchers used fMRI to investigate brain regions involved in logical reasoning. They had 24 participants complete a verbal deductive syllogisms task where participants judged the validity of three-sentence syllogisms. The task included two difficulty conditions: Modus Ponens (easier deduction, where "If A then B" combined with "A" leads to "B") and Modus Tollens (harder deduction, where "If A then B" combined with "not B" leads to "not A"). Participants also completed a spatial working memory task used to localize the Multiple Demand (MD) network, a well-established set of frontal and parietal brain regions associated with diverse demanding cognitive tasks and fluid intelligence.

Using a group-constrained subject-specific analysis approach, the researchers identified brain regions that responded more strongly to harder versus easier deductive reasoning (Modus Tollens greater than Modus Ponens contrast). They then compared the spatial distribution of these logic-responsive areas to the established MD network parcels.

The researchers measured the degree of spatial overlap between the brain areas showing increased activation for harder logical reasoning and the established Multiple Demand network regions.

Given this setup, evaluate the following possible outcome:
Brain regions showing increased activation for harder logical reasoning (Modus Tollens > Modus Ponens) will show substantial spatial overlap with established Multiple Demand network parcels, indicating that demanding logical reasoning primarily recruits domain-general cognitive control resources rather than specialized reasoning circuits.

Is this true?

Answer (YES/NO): NO